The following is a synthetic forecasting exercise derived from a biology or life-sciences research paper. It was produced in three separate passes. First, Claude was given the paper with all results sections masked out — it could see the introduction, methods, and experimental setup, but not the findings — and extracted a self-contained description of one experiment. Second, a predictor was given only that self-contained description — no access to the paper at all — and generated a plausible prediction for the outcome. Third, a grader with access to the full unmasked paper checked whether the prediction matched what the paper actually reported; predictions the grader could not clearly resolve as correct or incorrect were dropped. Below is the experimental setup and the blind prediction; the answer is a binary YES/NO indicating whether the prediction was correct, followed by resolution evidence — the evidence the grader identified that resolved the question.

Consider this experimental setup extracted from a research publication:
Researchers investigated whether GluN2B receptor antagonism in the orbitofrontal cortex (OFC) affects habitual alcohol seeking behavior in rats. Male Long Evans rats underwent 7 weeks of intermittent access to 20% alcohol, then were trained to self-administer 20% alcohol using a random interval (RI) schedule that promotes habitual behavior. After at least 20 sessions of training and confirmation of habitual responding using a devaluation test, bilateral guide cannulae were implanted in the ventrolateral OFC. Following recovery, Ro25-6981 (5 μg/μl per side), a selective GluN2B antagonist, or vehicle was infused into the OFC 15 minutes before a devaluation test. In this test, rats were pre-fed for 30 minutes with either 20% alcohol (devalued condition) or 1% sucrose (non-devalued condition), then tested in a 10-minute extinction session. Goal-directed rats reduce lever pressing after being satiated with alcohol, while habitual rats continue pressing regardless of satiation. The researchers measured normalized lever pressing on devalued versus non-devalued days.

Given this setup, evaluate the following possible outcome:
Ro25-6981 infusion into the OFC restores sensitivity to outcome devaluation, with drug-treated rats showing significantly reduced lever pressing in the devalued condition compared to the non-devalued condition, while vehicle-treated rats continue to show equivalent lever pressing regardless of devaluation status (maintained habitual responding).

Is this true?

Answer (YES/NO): YES